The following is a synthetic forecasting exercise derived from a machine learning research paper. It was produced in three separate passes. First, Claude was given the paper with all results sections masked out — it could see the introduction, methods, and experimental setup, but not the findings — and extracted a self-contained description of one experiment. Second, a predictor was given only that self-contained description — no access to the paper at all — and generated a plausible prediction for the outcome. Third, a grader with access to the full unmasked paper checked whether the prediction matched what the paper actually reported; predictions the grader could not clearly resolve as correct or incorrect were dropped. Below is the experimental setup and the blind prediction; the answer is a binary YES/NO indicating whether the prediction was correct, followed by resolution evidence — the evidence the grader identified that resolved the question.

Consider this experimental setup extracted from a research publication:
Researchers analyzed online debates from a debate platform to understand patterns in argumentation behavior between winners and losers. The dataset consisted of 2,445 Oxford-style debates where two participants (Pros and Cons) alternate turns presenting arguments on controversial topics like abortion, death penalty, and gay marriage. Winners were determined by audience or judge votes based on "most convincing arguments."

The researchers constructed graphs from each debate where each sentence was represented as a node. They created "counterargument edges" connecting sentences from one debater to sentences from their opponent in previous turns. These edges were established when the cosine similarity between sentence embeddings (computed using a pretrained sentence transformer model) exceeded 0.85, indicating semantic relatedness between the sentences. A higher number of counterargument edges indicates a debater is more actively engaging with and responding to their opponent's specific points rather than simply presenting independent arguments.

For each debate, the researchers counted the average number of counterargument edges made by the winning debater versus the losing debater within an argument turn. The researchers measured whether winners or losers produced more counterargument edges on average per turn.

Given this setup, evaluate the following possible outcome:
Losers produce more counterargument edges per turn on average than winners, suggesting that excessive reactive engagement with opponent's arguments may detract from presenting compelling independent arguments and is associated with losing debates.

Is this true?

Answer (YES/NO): NO